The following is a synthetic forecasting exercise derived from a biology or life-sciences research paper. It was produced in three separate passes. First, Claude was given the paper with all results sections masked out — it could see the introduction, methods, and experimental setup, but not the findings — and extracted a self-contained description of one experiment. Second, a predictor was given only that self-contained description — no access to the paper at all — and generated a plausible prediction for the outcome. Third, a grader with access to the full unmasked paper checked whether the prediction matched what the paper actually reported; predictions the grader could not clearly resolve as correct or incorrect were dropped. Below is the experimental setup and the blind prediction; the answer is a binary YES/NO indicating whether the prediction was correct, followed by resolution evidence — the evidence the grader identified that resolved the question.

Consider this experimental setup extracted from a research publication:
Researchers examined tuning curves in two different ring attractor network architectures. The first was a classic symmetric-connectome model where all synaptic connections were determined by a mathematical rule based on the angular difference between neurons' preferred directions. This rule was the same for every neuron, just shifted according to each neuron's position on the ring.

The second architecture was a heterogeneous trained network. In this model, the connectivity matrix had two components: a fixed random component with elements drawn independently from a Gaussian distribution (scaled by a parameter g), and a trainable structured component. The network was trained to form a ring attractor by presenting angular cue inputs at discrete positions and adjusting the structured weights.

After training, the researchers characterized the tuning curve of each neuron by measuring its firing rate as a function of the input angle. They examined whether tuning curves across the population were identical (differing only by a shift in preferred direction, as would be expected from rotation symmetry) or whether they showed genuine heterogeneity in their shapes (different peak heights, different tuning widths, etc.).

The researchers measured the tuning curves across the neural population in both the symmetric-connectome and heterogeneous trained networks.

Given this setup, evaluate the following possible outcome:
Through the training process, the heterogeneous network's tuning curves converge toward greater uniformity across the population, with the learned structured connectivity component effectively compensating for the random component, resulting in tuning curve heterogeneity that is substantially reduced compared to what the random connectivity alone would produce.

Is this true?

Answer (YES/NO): NO